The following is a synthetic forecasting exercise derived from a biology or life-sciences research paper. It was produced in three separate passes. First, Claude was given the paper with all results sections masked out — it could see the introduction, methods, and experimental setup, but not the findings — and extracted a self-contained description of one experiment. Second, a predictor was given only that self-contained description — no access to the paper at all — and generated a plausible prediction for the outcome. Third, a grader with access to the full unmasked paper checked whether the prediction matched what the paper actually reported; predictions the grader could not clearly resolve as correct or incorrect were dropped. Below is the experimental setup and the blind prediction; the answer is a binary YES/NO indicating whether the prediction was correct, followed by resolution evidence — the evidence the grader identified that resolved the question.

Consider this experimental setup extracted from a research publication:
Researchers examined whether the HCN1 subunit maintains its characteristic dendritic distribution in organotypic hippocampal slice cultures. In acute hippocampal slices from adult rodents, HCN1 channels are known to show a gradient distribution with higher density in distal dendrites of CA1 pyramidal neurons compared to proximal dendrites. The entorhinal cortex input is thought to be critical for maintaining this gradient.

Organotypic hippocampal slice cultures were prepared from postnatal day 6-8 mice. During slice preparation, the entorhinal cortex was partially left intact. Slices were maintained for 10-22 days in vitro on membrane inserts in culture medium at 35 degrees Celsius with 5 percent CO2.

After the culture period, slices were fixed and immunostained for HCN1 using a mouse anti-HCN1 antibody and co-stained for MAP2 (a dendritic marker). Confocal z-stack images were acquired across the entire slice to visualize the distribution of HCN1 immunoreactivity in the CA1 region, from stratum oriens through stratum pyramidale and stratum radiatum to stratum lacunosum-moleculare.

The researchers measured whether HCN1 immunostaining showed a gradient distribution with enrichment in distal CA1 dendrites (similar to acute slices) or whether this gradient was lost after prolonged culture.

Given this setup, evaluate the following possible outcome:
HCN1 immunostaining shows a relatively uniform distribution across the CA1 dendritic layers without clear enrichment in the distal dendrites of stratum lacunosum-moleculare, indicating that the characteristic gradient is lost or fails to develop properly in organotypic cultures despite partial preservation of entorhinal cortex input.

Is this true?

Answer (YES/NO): NO